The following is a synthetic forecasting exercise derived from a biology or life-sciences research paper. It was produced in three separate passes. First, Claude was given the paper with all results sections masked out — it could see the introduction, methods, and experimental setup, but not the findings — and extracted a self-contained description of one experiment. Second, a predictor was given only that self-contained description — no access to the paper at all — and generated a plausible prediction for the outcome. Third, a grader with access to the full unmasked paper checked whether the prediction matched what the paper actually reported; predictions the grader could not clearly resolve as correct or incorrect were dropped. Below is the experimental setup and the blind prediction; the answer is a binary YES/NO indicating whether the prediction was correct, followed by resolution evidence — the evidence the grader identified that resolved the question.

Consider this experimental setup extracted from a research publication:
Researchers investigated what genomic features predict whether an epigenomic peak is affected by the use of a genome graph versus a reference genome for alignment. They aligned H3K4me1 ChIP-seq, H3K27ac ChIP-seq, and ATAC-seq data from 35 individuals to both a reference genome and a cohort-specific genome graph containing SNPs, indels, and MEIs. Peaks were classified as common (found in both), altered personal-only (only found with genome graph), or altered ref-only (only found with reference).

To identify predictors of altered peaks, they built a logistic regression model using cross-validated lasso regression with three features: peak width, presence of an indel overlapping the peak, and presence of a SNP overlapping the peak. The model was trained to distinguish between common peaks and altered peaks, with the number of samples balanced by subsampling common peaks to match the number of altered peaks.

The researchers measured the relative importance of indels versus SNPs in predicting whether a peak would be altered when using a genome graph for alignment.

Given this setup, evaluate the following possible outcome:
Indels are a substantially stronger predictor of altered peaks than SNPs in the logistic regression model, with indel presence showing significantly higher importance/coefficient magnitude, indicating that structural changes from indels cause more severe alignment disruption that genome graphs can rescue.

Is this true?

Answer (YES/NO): YES